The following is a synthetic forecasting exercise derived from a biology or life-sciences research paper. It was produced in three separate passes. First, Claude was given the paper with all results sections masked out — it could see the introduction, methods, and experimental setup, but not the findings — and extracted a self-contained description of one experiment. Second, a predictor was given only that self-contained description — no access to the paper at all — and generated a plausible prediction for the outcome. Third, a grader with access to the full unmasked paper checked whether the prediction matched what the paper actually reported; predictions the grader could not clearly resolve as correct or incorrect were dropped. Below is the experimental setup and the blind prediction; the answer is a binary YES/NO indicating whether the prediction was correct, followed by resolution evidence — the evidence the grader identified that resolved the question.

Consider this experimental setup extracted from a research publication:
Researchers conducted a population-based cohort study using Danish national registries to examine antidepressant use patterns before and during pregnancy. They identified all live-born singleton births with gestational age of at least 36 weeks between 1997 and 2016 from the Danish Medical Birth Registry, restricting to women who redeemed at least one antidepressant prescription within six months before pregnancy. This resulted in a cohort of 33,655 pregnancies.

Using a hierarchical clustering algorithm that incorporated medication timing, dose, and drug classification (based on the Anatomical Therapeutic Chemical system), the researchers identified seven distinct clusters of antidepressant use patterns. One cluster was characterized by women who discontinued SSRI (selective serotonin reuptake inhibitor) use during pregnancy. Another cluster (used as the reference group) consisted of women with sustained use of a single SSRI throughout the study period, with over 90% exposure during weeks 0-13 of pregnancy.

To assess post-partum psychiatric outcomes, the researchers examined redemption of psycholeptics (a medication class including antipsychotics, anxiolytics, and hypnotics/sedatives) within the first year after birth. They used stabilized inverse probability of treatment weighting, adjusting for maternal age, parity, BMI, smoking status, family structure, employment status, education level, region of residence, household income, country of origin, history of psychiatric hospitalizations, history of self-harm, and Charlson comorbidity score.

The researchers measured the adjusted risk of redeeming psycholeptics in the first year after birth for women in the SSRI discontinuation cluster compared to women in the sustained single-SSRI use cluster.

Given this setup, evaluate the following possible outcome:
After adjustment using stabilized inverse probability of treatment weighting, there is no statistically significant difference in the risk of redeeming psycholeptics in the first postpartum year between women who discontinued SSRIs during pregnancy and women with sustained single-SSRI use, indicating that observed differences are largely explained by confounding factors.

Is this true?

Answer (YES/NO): NO